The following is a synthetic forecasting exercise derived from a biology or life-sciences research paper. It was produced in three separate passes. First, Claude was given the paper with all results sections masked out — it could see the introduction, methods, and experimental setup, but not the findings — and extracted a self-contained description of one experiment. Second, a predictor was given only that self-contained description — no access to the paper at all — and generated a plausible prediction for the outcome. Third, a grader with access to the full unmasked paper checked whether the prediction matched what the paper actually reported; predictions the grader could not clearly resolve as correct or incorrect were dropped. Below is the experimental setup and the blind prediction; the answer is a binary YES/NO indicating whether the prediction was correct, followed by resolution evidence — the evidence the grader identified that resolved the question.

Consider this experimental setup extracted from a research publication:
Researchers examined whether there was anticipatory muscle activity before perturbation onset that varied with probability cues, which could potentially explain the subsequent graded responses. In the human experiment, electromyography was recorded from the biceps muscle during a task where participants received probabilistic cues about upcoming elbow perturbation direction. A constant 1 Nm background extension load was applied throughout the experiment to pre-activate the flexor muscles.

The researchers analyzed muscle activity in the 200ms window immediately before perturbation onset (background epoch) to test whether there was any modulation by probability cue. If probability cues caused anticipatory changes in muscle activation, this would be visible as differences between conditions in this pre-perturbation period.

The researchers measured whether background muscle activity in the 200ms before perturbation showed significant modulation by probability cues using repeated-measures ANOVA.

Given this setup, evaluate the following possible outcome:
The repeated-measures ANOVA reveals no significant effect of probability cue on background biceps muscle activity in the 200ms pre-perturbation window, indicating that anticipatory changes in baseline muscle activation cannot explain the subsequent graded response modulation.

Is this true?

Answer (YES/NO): YES